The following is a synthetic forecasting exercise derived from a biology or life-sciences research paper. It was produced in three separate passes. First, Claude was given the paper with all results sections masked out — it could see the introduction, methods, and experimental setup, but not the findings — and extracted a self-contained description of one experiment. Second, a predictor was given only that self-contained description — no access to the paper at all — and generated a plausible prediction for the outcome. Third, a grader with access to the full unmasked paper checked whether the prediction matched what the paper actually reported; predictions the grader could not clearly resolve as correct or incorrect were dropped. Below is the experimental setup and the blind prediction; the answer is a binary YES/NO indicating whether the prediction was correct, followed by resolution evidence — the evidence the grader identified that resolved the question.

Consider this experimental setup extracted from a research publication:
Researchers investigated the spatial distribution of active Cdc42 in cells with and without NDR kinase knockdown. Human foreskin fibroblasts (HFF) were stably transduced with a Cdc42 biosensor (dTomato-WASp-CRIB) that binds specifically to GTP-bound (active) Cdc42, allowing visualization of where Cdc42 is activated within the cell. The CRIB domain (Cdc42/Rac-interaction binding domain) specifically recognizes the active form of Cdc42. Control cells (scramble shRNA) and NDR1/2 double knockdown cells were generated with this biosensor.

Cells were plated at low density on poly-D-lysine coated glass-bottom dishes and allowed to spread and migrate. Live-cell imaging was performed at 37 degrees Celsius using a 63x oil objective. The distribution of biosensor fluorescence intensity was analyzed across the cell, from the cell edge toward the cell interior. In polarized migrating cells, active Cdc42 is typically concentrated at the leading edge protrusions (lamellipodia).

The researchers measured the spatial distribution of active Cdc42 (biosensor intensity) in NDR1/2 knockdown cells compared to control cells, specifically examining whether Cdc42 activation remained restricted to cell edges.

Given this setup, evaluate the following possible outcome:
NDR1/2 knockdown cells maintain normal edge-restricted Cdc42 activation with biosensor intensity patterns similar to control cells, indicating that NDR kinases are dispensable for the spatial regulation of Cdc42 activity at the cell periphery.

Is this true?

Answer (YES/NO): NO